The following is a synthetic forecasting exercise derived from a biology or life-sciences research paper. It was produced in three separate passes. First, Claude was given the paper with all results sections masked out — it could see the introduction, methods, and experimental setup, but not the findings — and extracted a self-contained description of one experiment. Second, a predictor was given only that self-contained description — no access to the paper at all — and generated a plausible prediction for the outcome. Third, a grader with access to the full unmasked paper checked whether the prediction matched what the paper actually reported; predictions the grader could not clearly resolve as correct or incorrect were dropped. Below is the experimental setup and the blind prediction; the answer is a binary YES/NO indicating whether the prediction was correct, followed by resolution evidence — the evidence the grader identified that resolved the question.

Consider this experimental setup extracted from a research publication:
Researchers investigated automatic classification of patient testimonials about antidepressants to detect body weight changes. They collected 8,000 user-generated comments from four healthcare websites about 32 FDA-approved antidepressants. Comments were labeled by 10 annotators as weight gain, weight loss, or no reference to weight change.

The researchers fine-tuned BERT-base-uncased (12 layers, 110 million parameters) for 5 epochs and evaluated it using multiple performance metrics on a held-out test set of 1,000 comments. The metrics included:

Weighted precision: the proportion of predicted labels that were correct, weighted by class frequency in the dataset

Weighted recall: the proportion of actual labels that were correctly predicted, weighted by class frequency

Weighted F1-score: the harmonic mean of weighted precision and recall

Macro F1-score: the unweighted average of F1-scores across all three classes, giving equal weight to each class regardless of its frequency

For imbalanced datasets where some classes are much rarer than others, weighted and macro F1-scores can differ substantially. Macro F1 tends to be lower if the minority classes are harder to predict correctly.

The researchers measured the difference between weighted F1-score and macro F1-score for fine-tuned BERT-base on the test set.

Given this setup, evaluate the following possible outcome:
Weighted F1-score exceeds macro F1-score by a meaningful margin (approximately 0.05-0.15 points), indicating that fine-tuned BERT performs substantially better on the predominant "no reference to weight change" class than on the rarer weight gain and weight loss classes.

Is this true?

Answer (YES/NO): YES